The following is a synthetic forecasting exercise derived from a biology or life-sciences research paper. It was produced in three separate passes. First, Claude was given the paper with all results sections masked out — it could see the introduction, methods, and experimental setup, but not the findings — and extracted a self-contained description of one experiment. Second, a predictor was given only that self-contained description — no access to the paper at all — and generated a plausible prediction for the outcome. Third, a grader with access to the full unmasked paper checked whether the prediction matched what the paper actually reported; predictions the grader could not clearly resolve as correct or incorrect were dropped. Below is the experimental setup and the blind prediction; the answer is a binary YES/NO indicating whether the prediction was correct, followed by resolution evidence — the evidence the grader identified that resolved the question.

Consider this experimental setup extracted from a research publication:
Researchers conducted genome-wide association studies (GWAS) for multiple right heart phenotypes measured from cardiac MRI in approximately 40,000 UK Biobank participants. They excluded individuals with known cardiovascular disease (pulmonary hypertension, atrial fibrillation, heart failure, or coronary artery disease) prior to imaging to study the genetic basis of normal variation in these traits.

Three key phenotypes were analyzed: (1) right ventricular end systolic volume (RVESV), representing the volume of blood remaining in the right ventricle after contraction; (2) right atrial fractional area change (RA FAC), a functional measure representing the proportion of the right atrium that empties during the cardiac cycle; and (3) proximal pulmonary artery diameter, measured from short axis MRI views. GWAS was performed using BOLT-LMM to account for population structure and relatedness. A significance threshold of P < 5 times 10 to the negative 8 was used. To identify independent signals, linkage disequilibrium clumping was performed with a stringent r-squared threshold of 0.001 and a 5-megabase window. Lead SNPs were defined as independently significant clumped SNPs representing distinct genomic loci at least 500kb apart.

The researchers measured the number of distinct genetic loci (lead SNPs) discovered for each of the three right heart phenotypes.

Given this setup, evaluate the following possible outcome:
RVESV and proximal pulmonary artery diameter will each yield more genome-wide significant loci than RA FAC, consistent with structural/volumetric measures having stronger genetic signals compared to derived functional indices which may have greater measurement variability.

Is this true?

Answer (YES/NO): YES